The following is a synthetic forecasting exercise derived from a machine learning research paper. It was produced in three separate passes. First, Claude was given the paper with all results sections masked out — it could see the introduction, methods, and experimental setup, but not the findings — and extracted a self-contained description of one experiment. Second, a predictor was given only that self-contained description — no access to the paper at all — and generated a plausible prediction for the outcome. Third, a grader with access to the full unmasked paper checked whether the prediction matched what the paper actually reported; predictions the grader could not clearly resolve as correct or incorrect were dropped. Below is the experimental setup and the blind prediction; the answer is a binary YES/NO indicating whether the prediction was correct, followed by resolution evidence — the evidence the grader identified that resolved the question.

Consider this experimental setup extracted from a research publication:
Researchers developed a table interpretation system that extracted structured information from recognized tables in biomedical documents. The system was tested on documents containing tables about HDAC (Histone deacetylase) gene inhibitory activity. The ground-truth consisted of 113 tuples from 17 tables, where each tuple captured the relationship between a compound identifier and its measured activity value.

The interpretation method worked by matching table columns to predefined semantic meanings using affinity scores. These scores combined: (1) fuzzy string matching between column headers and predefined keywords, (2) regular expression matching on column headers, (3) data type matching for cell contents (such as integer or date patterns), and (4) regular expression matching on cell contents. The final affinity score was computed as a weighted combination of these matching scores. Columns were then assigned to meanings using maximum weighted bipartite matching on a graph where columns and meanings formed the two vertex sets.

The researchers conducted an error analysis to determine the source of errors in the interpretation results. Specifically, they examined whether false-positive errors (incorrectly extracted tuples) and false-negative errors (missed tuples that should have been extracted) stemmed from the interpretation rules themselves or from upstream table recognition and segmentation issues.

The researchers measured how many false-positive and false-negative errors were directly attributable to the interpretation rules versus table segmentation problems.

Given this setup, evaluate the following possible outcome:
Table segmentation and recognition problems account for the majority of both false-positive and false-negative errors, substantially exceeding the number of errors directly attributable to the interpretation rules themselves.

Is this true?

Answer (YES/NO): YES